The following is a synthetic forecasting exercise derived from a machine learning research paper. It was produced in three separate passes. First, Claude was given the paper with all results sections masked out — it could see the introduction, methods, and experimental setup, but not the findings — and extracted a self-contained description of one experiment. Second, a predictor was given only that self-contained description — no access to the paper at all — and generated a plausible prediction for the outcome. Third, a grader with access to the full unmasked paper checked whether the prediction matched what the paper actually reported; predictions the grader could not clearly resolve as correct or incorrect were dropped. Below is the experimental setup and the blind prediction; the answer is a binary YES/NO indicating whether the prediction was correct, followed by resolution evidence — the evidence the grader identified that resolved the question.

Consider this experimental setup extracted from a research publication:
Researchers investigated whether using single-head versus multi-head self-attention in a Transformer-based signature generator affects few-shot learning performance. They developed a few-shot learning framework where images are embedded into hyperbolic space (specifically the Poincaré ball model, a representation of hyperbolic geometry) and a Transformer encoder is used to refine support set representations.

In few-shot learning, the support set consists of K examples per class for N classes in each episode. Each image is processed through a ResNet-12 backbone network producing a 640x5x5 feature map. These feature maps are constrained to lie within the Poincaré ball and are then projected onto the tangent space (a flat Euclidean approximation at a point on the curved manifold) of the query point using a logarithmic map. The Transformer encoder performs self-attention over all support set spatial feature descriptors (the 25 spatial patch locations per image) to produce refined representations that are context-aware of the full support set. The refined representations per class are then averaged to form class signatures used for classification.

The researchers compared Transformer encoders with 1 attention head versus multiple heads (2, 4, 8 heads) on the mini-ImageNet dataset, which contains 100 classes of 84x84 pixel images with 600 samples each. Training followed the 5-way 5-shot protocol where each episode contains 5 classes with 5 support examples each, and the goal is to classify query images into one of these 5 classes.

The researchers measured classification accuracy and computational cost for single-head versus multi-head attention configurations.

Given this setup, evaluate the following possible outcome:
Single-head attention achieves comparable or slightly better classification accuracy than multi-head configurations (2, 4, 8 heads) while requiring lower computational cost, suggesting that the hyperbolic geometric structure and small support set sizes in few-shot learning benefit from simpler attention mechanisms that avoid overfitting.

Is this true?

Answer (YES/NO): YES